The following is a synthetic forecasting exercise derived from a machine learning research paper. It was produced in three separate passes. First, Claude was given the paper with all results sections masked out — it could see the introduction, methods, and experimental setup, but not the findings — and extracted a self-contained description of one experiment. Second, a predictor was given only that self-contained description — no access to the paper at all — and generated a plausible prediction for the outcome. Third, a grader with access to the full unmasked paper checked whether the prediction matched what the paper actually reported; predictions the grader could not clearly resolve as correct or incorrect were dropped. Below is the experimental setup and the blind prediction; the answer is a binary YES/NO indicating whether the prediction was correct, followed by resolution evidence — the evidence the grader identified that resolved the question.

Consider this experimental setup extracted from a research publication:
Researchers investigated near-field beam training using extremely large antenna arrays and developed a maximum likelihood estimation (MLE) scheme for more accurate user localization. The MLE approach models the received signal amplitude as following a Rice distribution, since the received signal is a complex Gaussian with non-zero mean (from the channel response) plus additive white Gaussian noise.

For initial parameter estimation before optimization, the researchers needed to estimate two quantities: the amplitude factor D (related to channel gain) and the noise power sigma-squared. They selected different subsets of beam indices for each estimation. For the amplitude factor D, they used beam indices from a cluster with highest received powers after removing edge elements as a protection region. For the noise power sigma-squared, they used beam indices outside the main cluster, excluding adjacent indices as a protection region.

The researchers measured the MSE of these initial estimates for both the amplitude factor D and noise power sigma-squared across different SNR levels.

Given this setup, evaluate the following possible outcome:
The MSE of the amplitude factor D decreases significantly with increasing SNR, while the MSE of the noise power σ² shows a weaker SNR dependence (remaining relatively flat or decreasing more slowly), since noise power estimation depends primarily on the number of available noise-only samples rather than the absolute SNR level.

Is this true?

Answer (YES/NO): NO